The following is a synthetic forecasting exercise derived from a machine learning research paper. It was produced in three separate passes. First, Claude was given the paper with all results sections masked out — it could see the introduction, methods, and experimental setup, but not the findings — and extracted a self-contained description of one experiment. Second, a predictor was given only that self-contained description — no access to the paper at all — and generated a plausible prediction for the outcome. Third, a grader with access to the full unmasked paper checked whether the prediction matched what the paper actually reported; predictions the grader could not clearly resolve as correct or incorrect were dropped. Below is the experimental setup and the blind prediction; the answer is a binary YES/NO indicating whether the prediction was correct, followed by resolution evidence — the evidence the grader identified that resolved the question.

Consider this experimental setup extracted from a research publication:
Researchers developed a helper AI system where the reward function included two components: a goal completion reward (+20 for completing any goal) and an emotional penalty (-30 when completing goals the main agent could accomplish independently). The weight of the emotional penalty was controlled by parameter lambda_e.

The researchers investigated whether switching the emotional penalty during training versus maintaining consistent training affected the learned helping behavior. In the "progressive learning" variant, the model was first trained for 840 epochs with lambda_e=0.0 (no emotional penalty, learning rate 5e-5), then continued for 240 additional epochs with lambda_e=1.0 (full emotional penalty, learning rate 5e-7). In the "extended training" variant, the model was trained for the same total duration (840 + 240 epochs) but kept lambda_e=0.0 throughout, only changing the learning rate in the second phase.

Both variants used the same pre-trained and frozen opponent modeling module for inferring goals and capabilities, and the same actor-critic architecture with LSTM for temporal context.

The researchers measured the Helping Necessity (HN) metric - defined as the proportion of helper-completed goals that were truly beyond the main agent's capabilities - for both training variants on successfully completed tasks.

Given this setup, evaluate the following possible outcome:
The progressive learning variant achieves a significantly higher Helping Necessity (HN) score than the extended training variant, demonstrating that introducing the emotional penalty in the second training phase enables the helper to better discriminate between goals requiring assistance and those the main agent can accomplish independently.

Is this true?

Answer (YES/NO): YES